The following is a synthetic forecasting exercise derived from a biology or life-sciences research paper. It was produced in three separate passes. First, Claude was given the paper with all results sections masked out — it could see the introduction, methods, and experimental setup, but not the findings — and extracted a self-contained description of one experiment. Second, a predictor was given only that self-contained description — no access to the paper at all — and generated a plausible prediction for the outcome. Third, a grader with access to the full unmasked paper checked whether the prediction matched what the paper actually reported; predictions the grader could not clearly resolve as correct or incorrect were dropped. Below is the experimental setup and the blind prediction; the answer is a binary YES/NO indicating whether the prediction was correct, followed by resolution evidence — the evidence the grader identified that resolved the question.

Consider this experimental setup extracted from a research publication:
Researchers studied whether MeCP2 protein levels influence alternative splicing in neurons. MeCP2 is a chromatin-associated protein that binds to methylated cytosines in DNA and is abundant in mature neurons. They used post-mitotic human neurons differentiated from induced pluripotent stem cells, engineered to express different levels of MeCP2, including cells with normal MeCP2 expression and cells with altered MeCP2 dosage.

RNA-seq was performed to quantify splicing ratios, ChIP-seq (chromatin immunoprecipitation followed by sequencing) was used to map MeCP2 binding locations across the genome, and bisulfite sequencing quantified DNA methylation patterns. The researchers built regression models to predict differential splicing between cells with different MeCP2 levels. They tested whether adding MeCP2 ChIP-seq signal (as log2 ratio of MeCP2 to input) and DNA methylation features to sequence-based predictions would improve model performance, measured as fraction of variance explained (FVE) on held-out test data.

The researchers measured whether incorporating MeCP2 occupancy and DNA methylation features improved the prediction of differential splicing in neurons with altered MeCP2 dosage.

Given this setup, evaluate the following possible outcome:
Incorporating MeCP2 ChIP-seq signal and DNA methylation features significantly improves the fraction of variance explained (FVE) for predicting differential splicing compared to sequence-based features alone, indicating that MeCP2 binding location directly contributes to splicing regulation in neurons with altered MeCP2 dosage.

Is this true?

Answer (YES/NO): NO